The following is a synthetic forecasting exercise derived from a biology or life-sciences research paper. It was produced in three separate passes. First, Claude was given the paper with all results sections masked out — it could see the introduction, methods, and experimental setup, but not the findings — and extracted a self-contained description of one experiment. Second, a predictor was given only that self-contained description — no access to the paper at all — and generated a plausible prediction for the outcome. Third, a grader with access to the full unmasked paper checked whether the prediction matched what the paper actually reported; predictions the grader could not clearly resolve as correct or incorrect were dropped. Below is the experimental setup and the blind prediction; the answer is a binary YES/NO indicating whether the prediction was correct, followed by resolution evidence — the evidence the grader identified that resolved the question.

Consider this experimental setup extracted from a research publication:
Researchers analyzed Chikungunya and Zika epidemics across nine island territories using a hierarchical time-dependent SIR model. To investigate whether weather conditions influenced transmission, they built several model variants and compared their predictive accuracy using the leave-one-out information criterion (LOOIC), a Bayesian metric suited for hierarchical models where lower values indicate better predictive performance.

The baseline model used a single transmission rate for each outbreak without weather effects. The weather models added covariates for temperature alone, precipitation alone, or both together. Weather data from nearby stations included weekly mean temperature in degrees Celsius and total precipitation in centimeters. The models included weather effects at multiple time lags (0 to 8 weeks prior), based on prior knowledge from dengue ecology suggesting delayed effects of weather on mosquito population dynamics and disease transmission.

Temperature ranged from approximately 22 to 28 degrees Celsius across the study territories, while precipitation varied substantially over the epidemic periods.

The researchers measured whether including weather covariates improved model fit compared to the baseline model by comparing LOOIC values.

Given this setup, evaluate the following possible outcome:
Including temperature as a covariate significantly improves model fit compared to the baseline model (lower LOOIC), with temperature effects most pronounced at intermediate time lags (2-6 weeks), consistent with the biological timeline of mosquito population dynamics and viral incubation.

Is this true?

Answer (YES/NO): NO